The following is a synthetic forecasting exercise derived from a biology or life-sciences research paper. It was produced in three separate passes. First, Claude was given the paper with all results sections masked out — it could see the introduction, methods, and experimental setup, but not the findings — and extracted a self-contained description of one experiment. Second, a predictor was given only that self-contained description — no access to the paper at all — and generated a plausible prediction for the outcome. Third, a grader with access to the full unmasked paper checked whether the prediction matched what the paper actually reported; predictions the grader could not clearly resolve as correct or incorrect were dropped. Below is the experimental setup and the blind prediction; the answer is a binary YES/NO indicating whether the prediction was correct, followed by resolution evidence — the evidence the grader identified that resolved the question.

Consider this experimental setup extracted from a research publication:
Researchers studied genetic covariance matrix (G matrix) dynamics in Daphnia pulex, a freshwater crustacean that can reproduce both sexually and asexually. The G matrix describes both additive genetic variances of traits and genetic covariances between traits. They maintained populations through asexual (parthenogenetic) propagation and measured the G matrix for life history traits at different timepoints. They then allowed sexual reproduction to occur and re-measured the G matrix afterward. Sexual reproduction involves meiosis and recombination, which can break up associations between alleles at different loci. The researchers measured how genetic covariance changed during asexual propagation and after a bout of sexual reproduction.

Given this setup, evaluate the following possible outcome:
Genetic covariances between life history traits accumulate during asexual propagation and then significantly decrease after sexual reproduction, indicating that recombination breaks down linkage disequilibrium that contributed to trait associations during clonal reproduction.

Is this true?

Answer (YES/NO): YES